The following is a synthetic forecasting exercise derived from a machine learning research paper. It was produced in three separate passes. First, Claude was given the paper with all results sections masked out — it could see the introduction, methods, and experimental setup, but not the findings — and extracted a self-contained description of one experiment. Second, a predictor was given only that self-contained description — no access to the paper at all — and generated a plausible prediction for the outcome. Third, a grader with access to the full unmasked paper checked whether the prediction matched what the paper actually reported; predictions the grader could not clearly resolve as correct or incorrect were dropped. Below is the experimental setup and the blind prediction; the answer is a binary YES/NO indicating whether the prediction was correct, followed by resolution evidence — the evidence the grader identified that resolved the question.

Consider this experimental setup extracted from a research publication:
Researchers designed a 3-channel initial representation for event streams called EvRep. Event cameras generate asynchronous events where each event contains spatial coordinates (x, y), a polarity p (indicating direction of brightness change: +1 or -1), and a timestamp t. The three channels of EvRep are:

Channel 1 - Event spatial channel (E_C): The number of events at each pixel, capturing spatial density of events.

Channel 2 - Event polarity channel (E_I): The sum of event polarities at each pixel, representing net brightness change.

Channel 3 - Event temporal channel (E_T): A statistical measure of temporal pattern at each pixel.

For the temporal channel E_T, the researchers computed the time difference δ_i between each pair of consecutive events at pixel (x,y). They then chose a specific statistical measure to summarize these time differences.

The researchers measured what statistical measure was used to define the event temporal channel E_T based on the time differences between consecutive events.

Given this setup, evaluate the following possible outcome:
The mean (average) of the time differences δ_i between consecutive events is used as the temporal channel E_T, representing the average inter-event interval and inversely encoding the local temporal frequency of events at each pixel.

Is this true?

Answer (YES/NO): NO